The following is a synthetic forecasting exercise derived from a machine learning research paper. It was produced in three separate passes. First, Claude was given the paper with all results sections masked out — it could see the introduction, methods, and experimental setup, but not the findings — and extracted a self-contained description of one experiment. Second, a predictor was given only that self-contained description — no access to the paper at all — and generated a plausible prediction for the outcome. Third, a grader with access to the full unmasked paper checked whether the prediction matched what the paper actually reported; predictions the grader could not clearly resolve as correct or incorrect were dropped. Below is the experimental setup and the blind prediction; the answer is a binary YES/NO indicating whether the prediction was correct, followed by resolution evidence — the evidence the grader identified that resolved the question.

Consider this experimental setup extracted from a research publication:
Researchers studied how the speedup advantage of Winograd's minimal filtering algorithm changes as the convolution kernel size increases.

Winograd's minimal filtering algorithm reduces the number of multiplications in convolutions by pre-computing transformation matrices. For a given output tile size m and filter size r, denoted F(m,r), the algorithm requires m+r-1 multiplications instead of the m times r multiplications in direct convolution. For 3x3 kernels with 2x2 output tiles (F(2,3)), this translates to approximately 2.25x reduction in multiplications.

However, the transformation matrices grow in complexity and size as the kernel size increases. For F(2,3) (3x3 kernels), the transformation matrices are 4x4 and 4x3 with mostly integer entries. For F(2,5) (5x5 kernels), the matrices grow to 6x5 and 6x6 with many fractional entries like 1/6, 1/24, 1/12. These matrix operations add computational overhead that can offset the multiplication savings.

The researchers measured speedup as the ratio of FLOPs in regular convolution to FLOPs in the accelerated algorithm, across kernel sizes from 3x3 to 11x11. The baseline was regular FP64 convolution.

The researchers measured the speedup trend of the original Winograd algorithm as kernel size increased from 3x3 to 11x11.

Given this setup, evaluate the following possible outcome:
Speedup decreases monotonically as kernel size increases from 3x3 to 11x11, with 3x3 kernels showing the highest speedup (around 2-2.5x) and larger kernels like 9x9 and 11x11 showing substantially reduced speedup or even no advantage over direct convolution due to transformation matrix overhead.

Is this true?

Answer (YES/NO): YES